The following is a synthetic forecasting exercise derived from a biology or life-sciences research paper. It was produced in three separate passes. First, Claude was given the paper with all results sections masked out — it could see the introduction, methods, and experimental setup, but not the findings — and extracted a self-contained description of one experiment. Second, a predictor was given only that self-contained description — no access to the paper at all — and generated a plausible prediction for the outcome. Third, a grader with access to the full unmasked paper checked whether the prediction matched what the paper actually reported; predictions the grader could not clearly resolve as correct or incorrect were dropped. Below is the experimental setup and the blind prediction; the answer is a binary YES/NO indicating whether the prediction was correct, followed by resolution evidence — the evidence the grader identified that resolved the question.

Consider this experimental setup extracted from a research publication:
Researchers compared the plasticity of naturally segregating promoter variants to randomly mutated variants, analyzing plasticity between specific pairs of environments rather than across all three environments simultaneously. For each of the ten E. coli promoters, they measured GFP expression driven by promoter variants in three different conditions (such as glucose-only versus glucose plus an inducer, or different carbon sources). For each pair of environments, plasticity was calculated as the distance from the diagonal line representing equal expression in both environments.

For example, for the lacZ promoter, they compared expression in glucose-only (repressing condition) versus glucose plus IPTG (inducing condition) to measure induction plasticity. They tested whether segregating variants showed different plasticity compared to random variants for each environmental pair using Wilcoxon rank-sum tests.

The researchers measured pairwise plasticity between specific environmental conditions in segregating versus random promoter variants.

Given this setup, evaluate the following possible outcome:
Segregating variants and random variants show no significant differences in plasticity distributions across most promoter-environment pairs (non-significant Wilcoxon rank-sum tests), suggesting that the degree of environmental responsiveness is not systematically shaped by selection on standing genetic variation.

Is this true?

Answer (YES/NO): NO